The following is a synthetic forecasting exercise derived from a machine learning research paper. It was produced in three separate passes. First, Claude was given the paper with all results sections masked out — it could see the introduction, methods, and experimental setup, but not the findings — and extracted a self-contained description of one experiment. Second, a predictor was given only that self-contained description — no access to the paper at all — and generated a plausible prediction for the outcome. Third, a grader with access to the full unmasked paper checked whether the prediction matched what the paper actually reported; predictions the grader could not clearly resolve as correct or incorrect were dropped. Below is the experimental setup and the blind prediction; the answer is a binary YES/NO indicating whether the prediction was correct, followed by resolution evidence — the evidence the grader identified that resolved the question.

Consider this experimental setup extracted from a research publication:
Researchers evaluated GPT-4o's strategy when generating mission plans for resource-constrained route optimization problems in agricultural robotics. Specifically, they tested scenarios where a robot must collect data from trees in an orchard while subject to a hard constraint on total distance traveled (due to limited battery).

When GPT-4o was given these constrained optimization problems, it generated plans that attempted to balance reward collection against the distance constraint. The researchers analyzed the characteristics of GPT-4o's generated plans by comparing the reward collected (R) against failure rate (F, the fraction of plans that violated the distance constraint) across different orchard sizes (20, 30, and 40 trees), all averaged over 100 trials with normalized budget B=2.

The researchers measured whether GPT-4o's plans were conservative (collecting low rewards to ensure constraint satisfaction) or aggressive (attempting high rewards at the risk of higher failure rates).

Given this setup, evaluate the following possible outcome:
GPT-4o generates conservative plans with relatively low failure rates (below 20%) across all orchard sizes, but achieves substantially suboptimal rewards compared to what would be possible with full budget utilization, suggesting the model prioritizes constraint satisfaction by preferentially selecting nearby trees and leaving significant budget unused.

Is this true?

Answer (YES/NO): NO